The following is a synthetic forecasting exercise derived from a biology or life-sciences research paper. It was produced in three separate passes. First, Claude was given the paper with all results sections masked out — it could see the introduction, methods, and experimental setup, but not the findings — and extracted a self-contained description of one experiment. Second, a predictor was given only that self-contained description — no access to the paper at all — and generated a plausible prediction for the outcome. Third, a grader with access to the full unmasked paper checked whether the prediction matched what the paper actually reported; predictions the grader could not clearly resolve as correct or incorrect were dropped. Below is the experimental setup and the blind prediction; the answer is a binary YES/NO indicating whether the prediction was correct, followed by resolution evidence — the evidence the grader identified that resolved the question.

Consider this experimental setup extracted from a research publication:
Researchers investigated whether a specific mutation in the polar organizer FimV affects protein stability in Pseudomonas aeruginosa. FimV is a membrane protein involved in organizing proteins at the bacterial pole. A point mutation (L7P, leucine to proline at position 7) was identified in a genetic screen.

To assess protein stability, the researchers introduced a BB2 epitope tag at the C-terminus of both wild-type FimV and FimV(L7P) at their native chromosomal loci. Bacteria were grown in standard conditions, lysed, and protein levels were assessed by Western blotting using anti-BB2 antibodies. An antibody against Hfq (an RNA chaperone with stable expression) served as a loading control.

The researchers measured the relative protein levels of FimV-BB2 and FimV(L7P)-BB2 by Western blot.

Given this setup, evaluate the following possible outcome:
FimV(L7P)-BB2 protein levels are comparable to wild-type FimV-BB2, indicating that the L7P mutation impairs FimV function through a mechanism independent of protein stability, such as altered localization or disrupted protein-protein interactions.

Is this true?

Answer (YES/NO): NO